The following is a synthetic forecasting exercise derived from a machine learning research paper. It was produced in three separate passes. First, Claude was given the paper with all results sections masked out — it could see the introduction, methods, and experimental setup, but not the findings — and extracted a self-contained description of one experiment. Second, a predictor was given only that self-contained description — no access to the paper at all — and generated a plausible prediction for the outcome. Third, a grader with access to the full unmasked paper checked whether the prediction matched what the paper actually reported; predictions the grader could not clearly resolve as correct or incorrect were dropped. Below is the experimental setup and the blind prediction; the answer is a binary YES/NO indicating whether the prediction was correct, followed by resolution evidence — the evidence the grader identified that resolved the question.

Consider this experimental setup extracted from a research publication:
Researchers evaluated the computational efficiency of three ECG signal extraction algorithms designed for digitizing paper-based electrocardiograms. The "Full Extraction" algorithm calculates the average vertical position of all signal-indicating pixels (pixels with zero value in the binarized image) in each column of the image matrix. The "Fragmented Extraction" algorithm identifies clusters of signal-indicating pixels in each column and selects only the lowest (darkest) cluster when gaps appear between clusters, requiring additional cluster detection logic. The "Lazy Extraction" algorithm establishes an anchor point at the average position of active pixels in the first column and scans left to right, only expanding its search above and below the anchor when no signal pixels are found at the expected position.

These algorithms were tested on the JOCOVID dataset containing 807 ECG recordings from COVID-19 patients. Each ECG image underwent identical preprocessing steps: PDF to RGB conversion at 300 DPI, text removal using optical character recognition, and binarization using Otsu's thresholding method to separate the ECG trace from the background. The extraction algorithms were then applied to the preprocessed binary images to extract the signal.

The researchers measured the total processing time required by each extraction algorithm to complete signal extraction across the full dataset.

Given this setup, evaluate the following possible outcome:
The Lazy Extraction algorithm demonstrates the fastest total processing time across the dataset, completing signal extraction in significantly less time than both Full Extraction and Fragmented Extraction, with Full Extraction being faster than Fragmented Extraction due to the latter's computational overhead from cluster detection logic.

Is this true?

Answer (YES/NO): YES